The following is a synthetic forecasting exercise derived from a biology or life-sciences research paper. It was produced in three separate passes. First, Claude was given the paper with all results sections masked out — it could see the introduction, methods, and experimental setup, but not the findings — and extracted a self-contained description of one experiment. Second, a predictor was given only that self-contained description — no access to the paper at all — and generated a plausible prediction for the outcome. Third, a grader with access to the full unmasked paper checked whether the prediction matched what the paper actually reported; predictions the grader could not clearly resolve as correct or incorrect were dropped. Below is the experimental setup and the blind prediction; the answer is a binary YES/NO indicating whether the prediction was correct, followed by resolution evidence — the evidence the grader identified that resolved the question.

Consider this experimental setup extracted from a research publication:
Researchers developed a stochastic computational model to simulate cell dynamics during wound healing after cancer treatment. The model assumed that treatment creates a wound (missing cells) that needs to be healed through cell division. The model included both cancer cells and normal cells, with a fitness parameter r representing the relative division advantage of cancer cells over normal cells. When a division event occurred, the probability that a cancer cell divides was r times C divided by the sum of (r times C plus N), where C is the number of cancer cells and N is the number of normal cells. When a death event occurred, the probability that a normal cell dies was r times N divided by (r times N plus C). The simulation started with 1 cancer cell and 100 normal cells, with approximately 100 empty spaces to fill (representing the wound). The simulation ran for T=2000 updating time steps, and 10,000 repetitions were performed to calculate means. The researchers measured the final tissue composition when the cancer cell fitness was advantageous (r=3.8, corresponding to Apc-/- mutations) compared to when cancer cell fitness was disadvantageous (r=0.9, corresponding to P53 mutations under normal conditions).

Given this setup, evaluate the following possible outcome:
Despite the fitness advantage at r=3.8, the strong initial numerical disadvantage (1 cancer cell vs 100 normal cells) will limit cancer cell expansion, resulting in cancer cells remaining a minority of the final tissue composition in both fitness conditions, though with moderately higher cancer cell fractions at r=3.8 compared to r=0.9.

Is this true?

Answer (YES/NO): NO